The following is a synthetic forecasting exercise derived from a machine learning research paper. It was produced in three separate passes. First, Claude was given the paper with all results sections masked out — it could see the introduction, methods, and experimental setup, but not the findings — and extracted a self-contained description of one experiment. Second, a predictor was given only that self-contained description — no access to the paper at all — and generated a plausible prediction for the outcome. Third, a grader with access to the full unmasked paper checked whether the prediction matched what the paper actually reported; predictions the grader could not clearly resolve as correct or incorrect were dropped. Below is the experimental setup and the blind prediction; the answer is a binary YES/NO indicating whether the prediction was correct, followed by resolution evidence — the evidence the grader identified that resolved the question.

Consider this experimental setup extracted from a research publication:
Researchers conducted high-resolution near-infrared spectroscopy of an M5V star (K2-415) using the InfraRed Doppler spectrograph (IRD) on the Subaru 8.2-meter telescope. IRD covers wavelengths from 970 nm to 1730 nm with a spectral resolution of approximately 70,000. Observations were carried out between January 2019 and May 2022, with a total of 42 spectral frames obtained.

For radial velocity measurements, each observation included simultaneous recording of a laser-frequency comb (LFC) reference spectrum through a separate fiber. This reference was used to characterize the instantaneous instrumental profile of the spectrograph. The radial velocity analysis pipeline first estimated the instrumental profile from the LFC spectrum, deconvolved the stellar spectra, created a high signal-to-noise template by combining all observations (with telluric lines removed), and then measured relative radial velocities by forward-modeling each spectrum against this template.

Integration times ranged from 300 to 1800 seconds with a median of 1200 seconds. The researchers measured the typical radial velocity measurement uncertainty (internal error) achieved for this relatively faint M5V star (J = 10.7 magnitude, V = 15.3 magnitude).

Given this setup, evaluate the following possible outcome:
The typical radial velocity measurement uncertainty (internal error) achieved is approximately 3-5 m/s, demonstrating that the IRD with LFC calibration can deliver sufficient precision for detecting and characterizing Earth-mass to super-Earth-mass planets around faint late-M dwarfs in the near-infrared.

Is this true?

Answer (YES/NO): NO